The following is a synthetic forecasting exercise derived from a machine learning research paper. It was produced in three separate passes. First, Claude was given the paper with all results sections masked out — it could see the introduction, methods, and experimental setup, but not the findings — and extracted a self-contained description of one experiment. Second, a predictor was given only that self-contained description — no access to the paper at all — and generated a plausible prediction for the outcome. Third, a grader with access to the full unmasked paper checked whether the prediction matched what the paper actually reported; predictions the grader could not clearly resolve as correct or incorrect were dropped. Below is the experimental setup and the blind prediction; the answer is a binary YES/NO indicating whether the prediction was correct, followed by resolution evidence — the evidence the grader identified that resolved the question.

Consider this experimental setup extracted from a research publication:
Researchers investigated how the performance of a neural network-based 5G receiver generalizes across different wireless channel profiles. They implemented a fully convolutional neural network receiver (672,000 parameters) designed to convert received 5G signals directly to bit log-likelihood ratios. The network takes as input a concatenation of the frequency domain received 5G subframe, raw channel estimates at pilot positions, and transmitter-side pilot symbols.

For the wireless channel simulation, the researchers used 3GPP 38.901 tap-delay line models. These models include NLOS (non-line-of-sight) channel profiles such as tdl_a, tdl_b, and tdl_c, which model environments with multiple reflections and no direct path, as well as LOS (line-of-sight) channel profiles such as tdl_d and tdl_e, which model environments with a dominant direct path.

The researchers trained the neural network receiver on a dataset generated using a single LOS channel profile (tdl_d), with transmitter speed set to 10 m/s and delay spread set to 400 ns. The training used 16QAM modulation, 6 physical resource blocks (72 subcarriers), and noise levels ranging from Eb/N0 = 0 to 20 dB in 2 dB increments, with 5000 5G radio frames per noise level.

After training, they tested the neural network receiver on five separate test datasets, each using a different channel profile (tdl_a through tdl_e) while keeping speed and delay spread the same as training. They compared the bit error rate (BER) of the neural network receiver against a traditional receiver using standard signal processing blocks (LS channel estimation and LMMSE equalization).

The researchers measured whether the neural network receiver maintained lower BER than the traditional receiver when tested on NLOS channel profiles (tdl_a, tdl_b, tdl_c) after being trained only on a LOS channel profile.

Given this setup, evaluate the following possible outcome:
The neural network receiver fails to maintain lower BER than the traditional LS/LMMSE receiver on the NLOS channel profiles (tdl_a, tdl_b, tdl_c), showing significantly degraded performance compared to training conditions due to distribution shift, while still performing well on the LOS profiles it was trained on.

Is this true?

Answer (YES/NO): YES